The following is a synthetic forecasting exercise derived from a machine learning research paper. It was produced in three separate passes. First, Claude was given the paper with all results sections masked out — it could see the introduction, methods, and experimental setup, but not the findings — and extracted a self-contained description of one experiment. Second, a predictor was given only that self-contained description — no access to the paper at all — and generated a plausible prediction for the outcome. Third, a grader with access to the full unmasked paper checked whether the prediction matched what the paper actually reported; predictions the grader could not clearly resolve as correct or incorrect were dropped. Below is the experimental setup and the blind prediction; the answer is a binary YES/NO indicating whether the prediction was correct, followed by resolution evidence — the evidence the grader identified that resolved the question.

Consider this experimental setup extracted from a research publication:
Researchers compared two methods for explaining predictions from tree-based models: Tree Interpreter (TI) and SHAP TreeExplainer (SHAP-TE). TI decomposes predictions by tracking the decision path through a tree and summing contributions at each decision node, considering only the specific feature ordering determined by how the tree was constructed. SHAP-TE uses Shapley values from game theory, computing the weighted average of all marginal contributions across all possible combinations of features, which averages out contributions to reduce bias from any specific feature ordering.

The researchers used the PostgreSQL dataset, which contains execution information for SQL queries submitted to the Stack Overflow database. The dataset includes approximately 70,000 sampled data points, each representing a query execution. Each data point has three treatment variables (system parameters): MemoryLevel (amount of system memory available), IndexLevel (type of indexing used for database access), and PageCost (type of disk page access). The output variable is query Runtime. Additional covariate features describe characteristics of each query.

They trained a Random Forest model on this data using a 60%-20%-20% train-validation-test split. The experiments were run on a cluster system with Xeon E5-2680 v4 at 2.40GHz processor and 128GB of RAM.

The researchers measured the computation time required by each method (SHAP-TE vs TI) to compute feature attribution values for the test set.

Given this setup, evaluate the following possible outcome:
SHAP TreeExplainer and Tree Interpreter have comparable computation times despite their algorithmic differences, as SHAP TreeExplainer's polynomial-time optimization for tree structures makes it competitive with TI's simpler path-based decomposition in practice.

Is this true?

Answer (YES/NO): NO